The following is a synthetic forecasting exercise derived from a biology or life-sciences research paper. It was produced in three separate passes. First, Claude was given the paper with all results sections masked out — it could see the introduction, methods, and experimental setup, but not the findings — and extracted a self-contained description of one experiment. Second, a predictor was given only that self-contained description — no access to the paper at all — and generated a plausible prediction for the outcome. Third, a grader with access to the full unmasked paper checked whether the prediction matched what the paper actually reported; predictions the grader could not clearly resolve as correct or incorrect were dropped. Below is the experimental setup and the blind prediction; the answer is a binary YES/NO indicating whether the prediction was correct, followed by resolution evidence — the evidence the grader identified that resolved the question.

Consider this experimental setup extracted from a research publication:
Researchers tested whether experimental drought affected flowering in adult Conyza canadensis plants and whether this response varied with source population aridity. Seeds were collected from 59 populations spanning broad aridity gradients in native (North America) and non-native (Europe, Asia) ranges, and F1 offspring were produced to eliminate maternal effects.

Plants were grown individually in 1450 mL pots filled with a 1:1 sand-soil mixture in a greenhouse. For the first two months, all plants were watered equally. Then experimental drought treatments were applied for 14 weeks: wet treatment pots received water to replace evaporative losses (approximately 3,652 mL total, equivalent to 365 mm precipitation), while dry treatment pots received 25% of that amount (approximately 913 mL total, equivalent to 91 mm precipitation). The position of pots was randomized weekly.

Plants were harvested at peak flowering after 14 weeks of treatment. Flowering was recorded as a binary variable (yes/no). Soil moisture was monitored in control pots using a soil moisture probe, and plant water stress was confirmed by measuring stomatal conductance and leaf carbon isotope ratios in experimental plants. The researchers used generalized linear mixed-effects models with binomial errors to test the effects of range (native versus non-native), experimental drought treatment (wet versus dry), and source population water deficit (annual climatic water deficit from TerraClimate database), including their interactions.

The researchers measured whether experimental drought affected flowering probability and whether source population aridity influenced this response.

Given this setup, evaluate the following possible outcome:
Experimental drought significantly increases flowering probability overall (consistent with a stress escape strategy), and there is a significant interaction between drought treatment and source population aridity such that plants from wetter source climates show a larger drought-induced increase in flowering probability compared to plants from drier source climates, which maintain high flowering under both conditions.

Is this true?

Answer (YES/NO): NO